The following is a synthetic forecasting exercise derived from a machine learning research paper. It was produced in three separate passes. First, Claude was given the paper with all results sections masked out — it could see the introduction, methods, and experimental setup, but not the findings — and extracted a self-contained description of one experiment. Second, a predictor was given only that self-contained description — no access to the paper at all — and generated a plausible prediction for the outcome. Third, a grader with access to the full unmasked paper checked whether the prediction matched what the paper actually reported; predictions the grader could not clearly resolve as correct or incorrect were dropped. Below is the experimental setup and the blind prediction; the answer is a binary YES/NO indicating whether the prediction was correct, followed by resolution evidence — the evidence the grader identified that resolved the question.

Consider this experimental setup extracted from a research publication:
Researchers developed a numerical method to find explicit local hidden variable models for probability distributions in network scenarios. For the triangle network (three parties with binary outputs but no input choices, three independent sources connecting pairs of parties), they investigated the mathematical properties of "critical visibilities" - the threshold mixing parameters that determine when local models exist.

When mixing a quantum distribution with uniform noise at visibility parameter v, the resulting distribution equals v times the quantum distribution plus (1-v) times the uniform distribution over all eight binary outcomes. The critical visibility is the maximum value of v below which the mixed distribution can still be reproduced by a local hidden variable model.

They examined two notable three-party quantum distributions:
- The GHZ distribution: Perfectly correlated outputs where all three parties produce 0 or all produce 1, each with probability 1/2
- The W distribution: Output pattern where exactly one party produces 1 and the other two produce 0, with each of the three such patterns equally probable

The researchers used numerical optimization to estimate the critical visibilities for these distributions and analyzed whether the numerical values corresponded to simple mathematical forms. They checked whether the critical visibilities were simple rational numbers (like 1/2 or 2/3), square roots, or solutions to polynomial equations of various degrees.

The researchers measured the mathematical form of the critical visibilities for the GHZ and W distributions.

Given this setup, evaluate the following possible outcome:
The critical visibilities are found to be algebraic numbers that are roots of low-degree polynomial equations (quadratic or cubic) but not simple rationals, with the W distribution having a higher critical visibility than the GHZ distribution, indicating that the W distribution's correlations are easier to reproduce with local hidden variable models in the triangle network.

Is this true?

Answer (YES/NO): NO